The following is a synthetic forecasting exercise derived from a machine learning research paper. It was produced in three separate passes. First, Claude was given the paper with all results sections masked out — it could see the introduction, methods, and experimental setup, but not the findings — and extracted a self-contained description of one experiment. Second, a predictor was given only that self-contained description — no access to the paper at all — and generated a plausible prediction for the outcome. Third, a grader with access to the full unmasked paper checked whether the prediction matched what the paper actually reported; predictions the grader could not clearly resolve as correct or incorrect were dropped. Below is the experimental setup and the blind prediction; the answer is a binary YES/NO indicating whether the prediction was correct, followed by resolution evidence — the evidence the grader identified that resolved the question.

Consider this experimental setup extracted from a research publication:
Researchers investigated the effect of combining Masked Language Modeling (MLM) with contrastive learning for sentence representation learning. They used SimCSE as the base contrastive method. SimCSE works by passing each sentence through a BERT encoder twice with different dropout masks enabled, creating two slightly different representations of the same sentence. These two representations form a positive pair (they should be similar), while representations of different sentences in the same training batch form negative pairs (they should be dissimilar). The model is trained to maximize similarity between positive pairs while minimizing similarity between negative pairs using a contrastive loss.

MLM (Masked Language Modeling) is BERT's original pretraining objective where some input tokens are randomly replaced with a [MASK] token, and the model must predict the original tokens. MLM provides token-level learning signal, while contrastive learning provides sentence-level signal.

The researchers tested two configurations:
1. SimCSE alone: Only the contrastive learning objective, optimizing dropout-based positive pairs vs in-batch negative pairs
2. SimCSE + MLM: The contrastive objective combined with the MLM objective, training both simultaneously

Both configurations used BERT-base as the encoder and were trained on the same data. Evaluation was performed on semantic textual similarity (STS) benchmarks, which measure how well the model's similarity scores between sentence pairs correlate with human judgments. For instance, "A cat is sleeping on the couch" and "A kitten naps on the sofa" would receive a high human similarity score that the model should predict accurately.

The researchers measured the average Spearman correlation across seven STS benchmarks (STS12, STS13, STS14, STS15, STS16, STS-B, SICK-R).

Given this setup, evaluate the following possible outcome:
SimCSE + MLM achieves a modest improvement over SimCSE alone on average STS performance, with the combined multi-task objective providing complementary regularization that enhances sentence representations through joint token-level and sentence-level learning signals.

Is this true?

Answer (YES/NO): NO